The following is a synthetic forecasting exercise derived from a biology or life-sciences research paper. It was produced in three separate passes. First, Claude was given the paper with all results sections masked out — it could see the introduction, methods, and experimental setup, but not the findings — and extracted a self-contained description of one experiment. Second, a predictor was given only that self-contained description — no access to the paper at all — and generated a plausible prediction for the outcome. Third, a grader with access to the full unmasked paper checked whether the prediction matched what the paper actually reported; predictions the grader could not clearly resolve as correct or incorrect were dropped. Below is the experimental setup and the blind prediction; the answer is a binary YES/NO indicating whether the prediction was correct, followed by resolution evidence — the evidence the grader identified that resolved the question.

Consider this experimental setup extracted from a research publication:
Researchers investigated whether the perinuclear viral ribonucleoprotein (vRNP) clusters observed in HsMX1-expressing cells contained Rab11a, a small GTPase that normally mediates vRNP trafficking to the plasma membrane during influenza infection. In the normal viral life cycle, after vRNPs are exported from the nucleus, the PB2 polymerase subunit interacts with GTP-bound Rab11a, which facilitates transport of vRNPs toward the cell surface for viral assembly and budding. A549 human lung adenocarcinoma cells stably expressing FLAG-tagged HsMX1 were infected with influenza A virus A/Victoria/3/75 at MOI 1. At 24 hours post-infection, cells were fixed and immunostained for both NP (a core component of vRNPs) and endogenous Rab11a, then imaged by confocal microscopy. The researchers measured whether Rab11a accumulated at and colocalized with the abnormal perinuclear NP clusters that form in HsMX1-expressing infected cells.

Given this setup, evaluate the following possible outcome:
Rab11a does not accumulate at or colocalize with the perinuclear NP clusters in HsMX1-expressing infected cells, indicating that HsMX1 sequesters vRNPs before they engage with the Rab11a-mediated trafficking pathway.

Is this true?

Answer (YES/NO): NO